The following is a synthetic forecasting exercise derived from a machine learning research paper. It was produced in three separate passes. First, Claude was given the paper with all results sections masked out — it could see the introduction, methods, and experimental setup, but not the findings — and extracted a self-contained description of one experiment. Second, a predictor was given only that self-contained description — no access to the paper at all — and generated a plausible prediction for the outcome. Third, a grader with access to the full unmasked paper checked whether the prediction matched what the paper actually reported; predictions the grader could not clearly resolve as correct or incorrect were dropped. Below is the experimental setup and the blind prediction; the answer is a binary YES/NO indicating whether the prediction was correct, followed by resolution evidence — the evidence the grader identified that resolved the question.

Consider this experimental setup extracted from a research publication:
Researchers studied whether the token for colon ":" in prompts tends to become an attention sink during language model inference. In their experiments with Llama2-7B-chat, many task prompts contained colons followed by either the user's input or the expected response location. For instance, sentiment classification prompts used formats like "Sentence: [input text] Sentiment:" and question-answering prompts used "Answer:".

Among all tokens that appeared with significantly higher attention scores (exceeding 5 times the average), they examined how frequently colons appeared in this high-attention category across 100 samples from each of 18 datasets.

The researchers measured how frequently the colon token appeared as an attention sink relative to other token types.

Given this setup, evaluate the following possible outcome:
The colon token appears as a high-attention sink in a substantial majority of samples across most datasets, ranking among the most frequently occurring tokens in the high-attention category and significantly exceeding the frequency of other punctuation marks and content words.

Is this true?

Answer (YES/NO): NO